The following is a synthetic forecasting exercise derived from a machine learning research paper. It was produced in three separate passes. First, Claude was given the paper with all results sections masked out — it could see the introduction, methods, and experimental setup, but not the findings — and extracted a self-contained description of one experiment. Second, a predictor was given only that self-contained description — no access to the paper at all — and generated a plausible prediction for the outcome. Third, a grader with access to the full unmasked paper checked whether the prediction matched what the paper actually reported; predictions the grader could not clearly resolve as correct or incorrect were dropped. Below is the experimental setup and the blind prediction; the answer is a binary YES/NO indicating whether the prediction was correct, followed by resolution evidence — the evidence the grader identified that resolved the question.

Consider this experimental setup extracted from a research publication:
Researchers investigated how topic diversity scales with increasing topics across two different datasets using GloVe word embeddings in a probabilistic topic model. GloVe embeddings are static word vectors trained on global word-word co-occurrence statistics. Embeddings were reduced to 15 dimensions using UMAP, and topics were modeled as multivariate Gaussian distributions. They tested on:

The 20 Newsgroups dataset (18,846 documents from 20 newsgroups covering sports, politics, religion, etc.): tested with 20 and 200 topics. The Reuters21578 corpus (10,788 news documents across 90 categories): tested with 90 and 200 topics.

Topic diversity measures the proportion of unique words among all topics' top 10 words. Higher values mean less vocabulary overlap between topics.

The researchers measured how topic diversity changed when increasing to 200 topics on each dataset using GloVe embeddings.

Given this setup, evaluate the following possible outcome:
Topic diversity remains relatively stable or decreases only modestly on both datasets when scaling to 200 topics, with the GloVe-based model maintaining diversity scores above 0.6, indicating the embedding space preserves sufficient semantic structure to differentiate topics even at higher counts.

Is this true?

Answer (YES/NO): NO